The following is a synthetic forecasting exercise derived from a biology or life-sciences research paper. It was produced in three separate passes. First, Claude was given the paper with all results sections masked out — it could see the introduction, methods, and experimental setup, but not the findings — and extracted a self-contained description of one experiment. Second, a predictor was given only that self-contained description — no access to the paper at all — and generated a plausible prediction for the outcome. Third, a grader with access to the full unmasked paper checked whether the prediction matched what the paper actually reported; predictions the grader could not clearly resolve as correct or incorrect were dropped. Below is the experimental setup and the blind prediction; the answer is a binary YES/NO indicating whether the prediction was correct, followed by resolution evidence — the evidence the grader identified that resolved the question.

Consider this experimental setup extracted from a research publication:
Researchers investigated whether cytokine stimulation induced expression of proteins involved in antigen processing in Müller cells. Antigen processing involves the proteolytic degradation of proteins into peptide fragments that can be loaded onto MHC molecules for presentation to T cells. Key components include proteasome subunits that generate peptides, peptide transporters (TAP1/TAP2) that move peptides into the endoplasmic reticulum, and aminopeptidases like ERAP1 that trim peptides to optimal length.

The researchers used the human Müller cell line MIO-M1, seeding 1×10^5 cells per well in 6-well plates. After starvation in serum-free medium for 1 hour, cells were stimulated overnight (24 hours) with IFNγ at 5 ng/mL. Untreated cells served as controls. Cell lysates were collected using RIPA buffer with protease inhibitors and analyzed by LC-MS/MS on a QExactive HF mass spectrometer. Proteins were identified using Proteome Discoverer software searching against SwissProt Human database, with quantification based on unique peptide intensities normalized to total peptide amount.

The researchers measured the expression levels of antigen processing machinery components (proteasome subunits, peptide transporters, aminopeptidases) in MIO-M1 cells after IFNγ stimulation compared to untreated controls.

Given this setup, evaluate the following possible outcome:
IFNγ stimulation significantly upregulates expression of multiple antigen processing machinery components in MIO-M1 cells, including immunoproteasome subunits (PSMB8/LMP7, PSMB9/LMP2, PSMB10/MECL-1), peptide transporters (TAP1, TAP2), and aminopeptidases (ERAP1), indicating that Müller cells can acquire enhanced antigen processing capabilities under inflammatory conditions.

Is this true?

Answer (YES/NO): NO